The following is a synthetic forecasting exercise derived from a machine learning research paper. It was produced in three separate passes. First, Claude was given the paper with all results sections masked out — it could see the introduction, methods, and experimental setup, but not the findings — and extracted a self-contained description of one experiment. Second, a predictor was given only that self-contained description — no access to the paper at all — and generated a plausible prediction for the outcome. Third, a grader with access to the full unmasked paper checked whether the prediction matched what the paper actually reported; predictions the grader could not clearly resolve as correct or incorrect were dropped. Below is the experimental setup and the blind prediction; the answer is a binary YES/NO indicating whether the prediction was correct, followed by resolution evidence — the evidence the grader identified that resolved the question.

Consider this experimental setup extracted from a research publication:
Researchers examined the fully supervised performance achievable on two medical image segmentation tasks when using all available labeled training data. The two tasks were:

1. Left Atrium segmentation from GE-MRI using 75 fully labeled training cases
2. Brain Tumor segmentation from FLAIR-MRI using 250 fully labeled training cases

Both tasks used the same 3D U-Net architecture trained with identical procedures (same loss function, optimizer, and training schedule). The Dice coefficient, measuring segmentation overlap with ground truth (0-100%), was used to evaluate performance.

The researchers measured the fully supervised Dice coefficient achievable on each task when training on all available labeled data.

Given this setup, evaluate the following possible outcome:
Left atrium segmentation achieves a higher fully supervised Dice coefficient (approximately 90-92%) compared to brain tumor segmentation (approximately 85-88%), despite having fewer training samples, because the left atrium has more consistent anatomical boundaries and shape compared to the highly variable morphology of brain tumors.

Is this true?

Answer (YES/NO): NO